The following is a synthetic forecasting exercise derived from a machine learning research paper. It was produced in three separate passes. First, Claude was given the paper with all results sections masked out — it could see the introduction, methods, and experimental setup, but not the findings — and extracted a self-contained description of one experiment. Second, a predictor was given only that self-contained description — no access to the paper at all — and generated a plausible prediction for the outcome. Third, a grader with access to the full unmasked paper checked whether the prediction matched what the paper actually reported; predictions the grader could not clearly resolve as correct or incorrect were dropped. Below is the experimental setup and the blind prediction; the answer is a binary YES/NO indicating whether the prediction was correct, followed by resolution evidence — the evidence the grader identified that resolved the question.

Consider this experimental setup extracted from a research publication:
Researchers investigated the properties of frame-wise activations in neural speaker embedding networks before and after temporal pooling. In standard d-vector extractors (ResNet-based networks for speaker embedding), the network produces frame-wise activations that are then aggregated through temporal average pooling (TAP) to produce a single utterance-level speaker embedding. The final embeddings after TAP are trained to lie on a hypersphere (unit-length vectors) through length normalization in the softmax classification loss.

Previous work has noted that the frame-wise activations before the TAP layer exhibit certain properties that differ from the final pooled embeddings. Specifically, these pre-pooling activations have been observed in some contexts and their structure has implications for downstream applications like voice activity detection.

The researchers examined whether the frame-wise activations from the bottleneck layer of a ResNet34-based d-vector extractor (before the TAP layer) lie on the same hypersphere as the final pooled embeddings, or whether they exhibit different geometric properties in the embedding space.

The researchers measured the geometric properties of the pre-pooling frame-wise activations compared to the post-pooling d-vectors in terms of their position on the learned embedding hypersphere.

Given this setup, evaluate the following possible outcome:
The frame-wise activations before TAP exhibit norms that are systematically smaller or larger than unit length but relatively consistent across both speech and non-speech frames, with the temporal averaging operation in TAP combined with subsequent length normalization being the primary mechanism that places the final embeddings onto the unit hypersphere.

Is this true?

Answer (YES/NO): NO